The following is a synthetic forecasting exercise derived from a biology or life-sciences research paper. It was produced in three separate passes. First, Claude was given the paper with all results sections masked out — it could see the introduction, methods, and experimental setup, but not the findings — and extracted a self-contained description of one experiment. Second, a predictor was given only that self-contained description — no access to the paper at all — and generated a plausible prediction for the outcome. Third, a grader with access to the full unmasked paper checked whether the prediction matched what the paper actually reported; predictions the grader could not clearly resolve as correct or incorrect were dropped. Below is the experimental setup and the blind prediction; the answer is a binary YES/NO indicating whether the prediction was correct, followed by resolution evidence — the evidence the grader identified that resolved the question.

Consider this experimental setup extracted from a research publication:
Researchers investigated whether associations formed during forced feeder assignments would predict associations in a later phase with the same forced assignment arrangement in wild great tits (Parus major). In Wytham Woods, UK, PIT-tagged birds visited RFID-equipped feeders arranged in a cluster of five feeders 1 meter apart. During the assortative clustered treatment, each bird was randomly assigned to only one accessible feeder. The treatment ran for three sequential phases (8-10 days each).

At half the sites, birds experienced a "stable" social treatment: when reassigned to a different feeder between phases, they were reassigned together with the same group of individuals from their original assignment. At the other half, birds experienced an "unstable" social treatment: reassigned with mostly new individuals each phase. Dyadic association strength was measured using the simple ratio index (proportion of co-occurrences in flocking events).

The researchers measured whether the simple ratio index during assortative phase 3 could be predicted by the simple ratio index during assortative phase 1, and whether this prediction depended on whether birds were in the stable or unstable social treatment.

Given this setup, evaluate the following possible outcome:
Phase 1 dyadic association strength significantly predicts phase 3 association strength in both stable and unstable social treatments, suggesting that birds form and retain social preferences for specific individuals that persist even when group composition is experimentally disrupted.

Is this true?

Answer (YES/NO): YES